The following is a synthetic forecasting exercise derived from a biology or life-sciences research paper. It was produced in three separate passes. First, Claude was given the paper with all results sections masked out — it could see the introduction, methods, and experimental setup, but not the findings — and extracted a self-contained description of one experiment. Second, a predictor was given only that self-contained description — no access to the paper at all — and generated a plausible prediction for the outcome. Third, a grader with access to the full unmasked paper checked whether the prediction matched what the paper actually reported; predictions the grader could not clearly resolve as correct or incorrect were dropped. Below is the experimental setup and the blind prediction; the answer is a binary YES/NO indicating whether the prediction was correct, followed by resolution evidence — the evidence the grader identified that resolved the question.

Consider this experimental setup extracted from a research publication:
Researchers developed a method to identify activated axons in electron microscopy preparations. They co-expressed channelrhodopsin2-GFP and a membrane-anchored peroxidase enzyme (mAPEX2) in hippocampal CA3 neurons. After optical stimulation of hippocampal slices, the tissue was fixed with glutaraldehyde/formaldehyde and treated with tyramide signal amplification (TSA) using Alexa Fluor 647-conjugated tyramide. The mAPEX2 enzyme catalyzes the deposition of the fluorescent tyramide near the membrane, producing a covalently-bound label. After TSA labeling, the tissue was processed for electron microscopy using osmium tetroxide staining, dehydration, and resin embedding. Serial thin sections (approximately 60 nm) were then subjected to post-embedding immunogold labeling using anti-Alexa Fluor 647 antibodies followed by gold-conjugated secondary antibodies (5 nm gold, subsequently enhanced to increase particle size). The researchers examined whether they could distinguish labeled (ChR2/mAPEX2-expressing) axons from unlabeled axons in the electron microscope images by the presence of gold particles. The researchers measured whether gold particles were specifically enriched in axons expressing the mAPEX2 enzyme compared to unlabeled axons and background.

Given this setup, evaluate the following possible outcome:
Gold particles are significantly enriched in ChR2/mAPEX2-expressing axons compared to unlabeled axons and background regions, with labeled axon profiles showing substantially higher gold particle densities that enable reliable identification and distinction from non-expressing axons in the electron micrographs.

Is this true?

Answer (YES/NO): YES